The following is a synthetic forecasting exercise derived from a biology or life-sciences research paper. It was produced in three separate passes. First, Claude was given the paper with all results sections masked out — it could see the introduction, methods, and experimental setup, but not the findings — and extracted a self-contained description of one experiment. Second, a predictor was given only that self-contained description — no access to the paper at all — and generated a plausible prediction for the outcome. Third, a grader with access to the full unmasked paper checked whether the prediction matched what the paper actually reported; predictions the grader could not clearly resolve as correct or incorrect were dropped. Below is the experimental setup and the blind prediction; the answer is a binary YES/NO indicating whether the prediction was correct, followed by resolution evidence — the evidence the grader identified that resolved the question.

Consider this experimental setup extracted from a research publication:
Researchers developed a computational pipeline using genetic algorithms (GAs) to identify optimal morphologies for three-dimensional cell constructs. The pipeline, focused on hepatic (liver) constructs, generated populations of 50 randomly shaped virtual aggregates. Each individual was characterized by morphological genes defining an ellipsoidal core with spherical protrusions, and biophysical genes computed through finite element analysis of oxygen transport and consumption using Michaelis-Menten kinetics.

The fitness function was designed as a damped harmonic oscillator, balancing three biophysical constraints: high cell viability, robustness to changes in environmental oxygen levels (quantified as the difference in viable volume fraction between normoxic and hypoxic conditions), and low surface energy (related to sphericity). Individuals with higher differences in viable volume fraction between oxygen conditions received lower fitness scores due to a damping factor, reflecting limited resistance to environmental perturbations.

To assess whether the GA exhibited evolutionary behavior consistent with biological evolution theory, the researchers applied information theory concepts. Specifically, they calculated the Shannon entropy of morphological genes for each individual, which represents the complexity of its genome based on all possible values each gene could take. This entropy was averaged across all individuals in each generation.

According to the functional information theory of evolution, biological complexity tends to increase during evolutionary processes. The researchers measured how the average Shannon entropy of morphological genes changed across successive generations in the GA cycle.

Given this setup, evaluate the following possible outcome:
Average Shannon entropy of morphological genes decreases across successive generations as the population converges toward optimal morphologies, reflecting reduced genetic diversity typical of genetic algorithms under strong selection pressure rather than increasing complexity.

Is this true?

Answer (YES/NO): NO